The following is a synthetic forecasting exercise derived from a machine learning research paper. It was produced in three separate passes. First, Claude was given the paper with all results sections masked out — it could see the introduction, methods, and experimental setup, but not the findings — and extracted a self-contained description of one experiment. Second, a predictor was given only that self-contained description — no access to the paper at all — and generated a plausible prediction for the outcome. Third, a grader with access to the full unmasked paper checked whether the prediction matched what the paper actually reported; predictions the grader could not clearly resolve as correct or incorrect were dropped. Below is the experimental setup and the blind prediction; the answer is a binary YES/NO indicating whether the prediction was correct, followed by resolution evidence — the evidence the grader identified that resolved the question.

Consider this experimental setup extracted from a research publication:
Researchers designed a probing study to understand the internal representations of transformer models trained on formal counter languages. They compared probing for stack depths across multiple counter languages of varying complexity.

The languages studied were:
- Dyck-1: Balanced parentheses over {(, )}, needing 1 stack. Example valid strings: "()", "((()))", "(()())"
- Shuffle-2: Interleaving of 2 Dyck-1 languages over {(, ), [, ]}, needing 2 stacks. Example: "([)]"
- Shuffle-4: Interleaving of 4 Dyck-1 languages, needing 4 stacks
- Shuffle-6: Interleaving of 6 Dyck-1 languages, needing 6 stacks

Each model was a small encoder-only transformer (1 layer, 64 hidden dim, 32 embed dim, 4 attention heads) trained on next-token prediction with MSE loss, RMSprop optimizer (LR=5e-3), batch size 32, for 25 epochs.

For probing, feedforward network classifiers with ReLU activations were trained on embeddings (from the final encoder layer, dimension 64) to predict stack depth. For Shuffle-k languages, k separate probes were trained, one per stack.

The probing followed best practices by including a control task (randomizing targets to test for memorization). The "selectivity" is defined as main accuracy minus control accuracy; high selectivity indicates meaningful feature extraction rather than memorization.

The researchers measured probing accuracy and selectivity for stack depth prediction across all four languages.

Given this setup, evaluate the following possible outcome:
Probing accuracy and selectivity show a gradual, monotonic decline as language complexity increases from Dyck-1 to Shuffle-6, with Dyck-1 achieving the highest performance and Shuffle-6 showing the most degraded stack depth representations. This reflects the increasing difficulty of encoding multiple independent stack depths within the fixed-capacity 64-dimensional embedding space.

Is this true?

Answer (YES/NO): NO